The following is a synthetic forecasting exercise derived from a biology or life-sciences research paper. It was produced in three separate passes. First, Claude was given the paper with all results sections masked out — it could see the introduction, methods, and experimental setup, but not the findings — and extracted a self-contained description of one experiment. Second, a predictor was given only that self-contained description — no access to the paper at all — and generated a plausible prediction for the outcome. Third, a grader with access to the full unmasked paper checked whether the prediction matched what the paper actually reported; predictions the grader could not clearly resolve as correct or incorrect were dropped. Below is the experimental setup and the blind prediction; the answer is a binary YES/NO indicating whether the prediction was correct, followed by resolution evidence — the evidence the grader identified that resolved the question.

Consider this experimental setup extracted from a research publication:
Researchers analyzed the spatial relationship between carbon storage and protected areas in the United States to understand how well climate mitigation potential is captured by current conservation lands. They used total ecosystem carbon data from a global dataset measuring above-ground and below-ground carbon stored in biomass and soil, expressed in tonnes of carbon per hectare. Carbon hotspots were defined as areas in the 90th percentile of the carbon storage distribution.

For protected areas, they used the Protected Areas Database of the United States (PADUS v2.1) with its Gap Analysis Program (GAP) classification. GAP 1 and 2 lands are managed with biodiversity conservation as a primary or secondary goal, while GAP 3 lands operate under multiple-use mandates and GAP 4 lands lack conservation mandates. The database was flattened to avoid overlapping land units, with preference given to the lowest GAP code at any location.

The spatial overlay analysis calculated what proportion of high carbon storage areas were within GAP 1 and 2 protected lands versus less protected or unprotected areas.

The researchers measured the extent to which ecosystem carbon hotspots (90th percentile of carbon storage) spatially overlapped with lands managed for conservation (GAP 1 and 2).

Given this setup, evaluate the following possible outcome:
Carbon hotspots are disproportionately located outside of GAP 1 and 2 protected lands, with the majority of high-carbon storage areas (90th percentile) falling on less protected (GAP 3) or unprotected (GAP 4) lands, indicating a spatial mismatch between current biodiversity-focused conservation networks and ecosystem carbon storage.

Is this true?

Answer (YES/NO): YES